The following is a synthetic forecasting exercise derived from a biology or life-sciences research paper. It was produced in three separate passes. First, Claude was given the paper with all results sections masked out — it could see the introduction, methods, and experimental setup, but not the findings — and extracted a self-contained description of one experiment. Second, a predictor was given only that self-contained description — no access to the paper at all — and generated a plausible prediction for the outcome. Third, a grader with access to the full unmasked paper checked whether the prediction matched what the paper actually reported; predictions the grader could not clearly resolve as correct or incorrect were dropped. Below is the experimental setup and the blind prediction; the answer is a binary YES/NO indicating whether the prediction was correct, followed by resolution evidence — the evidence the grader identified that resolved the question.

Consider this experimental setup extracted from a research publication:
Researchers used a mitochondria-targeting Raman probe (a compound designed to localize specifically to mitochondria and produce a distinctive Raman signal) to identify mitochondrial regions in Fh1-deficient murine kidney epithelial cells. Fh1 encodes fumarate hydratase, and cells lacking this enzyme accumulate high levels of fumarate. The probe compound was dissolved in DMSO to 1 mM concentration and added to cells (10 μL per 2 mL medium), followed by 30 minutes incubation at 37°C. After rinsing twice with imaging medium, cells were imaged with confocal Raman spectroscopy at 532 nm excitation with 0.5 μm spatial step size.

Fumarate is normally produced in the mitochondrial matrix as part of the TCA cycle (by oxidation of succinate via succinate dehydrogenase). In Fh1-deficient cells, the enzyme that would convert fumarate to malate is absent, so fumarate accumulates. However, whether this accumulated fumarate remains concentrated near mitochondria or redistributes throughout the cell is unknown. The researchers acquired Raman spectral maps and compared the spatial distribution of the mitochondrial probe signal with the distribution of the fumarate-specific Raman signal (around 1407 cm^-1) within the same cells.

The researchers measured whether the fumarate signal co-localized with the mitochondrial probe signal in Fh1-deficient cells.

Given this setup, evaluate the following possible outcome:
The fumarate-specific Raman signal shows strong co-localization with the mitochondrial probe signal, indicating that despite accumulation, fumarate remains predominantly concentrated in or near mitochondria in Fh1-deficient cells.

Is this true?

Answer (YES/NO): YES